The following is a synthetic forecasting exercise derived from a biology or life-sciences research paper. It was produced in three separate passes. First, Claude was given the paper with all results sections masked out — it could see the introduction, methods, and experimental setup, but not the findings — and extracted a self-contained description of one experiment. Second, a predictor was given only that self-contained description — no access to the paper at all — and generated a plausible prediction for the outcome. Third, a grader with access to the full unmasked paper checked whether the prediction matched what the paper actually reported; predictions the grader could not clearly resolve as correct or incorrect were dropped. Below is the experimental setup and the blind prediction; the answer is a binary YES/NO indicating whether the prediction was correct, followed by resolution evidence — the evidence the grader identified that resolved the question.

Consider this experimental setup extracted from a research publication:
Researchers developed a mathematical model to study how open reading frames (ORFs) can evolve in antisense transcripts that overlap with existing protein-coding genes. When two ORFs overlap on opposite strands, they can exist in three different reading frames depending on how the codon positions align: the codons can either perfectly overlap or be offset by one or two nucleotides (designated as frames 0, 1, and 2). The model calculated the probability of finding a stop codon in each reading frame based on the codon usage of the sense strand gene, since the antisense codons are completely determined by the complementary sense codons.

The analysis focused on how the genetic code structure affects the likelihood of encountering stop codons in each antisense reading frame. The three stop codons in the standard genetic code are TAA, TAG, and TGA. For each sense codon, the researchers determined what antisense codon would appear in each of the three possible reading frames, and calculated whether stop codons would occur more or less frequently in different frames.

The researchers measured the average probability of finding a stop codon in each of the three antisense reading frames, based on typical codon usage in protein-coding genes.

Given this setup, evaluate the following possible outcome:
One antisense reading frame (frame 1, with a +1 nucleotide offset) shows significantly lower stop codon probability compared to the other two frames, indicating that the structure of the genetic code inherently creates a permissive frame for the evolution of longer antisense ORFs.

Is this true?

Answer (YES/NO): YES